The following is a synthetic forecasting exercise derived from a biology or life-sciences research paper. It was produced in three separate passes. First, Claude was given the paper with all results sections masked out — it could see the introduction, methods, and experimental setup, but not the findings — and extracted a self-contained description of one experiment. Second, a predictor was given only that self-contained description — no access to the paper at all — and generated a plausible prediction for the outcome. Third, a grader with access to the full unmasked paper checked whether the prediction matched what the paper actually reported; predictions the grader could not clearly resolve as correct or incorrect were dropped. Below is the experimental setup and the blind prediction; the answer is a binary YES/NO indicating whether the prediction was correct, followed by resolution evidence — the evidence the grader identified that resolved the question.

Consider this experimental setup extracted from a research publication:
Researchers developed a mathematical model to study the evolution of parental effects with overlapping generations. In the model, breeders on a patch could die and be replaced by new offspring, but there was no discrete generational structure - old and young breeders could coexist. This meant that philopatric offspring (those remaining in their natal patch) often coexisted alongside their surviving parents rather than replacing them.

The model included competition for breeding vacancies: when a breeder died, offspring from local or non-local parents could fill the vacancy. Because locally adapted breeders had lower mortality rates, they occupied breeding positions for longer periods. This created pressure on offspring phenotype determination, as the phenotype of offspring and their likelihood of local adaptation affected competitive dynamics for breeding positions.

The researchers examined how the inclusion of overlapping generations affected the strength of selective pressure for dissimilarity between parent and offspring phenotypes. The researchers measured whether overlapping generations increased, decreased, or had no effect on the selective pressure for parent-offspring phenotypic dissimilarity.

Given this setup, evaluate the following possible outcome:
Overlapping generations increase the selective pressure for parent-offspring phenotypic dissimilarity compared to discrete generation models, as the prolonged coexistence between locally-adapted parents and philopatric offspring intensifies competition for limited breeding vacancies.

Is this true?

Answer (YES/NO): YES